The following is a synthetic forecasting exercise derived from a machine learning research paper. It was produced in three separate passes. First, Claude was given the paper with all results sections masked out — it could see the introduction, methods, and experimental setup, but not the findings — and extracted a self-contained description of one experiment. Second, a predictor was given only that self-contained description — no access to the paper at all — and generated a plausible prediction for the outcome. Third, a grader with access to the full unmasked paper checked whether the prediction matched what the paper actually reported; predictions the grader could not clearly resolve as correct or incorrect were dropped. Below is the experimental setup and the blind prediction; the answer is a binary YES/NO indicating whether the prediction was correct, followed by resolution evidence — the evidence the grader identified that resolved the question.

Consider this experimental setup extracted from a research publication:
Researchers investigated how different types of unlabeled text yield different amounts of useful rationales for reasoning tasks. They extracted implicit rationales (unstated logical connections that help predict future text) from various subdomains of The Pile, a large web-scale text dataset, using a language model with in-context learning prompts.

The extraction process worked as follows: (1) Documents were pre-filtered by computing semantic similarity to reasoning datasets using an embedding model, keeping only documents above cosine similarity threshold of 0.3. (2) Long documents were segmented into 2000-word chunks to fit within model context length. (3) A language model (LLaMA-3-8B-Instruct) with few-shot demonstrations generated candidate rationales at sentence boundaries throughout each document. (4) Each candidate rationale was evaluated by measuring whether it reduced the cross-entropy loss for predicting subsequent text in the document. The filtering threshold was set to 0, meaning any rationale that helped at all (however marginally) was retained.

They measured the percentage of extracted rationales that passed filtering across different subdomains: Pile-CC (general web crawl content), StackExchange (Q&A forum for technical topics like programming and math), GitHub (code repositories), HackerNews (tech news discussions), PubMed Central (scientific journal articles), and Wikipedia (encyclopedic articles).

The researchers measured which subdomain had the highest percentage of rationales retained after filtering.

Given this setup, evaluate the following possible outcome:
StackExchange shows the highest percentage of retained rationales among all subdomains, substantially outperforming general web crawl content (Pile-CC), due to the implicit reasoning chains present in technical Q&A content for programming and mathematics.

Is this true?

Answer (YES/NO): YES